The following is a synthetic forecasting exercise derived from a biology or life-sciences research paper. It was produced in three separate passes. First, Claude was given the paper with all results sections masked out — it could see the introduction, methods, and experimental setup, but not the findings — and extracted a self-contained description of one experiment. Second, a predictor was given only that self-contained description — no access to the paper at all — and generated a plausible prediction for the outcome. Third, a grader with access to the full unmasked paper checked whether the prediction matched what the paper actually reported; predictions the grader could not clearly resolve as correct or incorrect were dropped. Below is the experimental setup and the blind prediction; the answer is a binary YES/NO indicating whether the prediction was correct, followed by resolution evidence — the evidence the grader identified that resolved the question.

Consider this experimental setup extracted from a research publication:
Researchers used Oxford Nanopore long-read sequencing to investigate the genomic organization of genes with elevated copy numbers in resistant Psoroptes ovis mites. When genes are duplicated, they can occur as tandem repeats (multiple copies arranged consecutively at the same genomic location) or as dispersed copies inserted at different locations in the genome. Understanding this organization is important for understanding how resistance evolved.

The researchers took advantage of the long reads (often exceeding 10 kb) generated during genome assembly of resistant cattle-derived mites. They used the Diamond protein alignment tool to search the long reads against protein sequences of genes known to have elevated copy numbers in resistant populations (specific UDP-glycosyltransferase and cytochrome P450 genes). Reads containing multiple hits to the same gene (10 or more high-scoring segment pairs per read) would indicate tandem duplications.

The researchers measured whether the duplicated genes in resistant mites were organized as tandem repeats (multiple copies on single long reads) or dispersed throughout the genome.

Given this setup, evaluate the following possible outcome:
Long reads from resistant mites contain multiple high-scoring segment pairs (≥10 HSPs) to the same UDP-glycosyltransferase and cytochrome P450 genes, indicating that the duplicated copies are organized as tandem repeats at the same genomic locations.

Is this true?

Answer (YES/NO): NO